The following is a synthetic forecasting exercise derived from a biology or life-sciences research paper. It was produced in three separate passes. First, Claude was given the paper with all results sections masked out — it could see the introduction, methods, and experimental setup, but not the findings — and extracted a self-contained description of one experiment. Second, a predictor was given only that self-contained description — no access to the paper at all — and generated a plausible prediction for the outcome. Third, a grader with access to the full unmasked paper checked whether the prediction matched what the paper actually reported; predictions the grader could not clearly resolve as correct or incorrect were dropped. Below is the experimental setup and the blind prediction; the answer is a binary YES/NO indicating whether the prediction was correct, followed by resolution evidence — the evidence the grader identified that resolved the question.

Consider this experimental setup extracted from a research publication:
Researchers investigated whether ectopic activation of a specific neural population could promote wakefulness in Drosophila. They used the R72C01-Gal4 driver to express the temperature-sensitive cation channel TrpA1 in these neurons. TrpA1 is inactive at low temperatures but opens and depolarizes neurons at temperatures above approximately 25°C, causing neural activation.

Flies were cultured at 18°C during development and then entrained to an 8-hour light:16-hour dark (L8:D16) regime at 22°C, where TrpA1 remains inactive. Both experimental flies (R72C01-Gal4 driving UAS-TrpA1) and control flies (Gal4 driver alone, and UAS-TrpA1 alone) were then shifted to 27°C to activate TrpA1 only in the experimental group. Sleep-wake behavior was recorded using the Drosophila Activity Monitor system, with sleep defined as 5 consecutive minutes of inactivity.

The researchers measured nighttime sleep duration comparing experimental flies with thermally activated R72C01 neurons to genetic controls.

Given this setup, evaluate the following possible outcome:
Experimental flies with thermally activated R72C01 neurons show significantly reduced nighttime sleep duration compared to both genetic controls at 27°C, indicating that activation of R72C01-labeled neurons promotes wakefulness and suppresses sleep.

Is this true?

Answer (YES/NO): YES